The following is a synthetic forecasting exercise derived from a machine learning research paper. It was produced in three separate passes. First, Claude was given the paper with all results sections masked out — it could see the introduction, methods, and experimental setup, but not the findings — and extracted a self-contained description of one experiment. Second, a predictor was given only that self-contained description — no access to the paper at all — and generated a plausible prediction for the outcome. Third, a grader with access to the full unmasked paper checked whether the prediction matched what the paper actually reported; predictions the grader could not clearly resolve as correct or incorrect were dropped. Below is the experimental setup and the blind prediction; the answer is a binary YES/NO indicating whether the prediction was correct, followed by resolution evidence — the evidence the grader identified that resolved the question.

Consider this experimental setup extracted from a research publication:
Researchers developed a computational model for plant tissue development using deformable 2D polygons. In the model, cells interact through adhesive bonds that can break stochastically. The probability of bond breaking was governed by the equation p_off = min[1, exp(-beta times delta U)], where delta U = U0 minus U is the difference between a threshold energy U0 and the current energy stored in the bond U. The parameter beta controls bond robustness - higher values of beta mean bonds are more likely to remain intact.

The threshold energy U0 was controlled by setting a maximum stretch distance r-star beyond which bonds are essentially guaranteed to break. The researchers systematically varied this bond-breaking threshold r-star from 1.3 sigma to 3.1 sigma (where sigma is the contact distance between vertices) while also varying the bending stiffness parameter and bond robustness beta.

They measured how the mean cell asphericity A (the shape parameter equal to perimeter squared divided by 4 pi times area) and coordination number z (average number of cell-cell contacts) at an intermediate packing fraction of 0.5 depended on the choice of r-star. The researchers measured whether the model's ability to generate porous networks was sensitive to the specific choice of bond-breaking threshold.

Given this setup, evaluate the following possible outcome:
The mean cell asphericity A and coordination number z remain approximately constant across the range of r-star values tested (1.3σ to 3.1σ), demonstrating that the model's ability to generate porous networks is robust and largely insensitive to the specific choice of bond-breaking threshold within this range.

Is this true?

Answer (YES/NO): NO